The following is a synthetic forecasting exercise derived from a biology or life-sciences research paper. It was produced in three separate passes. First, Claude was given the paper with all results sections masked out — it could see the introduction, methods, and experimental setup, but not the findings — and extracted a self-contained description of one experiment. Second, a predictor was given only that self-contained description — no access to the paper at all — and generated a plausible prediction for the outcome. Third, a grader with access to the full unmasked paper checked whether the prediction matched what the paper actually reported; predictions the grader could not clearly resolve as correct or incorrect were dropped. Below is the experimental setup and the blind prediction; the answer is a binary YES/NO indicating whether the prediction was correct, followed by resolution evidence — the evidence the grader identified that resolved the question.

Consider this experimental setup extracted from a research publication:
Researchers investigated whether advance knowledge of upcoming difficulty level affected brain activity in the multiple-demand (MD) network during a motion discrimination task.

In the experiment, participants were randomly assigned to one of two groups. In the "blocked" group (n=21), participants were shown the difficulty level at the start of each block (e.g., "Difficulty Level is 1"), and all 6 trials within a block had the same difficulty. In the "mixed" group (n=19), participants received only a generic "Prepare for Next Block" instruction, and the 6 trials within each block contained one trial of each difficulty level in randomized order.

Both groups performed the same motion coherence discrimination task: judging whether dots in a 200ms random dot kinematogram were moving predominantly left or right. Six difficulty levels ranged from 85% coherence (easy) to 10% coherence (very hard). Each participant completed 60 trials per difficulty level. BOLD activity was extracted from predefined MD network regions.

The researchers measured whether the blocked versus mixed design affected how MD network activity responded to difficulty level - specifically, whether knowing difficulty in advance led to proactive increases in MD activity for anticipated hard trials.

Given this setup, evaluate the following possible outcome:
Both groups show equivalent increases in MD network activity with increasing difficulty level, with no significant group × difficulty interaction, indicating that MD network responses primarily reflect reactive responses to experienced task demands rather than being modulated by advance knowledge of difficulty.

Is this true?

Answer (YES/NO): NO